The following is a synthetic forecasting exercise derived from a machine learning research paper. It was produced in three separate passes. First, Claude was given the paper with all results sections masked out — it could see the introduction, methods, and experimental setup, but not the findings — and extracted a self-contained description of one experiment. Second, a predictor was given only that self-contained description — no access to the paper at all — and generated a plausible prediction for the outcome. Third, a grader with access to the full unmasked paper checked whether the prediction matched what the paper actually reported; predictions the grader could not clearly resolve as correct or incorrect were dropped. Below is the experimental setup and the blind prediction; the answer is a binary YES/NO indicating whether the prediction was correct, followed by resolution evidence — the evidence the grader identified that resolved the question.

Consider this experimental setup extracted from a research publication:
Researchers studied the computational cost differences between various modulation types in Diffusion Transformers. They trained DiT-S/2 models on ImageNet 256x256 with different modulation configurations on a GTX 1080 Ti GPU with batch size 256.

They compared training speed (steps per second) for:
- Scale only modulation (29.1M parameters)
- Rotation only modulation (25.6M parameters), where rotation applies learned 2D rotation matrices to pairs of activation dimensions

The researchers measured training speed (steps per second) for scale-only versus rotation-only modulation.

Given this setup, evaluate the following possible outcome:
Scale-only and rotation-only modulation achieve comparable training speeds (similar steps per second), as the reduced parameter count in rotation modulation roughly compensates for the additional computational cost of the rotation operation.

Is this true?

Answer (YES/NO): NO